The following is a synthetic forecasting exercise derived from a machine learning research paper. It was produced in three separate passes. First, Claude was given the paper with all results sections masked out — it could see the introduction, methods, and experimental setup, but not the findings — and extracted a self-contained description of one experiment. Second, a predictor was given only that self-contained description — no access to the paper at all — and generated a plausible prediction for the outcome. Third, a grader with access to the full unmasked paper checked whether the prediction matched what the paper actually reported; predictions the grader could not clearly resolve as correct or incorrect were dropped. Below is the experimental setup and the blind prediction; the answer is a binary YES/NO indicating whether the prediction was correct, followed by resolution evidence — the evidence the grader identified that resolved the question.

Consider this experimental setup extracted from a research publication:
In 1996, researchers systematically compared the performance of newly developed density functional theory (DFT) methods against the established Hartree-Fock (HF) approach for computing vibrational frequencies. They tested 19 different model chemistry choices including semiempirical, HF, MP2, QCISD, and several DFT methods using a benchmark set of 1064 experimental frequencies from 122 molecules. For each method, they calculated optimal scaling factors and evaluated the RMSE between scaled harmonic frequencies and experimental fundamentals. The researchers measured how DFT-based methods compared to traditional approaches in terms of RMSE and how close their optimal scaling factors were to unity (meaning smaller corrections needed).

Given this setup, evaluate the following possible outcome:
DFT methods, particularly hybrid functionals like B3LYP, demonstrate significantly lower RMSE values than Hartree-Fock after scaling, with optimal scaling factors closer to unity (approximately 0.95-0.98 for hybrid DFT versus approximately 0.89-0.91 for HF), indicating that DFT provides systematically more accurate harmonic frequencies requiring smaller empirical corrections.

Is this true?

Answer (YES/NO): YES